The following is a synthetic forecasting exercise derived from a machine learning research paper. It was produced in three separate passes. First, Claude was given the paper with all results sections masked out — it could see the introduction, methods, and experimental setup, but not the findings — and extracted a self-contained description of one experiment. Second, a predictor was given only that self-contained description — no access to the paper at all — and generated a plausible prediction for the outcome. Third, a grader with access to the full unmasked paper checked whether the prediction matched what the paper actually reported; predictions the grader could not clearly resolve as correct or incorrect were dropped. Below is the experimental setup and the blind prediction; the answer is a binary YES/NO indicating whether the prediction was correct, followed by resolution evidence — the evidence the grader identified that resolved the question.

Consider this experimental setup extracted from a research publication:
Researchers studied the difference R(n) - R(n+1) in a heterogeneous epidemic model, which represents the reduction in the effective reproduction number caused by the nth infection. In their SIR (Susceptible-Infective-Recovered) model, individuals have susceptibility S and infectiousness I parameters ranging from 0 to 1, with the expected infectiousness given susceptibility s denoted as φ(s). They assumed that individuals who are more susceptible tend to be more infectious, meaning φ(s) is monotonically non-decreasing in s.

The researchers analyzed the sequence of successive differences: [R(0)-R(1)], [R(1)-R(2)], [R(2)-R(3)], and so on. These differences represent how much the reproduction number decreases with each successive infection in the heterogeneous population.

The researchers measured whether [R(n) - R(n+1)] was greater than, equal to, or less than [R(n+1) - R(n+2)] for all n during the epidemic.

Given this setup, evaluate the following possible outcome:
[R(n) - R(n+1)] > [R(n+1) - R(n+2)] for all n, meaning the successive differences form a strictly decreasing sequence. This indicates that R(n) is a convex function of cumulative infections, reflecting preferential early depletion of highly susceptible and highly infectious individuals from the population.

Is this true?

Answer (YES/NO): NO